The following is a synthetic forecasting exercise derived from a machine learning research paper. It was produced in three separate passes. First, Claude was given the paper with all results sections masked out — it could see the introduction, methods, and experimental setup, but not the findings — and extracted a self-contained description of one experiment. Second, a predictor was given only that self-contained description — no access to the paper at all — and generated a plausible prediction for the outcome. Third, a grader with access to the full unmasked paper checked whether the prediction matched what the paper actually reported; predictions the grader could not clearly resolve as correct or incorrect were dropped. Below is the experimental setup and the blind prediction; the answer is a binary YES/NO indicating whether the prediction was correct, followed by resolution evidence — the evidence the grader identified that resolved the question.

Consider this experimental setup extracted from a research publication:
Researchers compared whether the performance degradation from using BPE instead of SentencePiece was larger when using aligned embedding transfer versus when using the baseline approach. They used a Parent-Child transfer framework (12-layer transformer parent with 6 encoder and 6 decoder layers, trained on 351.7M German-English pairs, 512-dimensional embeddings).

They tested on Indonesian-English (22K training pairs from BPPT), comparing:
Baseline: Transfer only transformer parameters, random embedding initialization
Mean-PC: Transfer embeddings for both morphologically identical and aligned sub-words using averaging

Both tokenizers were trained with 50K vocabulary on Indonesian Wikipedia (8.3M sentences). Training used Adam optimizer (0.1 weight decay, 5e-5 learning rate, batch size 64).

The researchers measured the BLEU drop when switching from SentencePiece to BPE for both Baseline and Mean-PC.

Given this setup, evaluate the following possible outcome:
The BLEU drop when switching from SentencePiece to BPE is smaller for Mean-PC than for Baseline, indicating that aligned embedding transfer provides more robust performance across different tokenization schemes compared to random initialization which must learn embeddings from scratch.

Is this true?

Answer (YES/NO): YES